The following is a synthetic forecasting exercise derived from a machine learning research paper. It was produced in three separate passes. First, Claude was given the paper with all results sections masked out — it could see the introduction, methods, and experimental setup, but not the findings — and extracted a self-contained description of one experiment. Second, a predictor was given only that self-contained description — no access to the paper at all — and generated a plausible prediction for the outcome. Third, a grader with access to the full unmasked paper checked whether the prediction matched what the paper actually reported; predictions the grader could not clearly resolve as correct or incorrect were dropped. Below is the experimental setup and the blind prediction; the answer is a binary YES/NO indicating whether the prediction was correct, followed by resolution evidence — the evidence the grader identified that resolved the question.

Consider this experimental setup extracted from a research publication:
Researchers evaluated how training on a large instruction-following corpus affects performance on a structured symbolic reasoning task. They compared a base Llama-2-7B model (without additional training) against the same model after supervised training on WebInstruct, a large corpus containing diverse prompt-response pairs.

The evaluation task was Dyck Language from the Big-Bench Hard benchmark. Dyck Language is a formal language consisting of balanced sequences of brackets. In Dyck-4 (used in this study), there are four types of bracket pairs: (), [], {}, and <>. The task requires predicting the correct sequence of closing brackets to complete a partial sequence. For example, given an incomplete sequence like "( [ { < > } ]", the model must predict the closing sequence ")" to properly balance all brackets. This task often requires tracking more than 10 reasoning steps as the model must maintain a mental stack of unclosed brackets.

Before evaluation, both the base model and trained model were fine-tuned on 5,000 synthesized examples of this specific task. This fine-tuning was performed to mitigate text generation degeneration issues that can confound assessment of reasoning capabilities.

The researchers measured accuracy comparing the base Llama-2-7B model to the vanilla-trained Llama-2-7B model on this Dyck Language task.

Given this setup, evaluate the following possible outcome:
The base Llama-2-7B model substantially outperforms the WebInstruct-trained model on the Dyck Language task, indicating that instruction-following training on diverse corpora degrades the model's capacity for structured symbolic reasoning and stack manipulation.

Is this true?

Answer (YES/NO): YES